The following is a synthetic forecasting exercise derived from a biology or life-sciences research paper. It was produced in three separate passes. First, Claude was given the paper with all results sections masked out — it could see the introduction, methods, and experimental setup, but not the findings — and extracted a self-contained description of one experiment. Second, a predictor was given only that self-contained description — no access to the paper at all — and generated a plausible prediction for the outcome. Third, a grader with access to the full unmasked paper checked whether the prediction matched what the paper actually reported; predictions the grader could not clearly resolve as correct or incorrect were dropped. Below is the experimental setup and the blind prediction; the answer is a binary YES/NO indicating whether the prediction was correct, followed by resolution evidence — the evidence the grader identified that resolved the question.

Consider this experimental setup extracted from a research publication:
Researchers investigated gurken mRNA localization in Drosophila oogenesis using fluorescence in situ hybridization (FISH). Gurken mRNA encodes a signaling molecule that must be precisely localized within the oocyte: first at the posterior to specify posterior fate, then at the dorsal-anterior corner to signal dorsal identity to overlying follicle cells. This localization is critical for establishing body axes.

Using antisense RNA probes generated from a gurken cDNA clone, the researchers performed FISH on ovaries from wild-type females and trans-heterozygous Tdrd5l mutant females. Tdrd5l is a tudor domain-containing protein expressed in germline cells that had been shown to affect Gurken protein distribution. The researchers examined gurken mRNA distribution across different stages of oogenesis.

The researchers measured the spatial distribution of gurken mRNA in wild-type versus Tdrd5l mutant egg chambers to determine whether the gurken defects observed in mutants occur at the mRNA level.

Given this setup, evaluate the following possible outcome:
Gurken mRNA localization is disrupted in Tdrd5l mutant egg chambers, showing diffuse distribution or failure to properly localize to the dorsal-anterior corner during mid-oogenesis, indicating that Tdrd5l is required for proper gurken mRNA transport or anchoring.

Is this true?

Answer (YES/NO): NO